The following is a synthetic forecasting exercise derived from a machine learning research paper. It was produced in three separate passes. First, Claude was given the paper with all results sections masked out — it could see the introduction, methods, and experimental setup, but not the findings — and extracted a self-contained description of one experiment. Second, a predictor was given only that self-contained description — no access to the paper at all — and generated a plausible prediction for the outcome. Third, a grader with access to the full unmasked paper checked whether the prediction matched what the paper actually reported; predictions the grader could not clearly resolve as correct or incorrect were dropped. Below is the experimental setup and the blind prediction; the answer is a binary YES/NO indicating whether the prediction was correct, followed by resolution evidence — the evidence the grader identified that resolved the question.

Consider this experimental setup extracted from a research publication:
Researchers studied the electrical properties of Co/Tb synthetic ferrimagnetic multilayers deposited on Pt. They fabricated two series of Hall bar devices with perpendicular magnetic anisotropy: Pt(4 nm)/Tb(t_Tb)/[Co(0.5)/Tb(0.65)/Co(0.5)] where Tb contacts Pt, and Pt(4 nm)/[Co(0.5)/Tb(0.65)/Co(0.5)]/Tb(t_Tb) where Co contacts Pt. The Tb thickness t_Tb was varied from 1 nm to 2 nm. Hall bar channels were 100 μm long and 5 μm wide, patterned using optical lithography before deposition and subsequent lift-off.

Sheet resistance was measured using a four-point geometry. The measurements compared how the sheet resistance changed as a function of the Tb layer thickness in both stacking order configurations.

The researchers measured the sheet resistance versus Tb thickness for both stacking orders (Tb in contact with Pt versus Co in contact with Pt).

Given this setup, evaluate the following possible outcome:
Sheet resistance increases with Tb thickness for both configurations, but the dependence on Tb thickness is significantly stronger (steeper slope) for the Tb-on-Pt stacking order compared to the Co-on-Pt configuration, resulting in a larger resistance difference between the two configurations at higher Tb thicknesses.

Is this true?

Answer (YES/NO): NO